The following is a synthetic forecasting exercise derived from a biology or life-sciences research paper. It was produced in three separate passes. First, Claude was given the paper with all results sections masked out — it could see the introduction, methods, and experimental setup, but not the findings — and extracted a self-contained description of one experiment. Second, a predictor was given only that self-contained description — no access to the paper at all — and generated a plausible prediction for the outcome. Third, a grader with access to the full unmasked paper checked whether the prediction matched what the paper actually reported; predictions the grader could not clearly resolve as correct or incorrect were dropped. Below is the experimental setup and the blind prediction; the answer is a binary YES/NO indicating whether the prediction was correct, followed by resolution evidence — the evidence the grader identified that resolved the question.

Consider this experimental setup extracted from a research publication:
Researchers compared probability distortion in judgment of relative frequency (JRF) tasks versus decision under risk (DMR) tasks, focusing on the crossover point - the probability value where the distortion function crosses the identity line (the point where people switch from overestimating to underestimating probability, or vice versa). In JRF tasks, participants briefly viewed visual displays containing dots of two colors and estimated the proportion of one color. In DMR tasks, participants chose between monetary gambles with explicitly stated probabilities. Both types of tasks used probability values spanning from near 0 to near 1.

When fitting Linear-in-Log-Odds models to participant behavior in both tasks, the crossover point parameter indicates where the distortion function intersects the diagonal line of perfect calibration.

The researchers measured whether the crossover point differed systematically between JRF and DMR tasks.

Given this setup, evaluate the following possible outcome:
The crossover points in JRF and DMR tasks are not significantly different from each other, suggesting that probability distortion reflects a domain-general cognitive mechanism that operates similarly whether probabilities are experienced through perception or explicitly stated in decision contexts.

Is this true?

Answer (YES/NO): NO